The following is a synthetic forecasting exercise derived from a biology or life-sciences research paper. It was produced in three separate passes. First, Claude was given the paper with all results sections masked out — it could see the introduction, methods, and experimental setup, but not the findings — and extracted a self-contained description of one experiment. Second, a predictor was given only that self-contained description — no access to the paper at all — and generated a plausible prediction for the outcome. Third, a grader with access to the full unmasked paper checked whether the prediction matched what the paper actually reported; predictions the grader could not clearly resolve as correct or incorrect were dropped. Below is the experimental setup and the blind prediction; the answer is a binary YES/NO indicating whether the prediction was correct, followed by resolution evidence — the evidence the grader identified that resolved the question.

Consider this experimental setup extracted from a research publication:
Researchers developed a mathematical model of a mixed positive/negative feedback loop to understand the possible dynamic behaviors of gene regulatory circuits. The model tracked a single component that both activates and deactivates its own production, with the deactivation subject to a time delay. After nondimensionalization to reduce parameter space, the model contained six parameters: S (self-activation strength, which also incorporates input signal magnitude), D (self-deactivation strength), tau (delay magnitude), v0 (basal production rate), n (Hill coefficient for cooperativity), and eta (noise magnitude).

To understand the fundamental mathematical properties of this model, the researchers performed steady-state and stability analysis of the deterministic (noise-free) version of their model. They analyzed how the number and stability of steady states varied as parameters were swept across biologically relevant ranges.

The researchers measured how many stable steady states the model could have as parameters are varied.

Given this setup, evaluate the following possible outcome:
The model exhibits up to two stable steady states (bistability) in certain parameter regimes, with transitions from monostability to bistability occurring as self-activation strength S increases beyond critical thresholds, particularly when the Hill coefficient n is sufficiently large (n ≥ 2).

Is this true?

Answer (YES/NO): NO